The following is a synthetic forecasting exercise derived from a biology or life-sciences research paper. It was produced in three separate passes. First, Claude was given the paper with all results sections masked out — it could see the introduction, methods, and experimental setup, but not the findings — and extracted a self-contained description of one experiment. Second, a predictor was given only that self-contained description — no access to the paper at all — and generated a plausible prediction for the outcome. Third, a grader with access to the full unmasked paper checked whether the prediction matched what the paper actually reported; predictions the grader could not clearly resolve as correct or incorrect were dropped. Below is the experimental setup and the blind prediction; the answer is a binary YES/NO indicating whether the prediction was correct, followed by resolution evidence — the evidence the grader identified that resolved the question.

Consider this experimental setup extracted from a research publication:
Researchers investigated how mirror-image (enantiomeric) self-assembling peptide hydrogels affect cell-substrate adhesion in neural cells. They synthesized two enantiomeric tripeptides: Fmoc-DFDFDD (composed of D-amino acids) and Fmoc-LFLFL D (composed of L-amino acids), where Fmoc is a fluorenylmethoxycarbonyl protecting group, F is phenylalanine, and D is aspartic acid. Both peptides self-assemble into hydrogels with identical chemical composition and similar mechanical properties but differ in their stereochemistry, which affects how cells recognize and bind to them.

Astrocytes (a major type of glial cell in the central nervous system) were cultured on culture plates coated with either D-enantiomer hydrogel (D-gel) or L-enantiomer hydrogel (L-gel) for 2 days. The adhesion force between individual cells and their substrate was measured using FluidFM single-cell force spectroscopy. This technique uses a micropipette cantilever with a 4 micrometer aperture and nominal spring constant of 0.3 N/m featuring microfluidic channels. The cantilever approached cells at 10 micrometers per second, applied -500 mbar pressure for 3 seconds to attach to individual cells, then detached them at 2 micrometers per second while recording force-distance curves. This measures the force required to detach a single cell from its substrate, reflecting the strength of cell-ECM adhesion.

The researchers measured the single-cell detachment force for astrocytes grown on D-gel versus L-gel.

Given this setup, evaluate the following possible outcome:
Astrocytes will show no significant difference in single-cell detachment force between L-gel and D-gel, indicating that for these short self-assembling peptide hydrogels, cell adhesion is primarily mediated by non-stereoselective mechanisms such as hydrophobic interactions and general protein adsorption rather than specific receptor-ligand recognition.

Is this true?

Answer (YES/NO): NO